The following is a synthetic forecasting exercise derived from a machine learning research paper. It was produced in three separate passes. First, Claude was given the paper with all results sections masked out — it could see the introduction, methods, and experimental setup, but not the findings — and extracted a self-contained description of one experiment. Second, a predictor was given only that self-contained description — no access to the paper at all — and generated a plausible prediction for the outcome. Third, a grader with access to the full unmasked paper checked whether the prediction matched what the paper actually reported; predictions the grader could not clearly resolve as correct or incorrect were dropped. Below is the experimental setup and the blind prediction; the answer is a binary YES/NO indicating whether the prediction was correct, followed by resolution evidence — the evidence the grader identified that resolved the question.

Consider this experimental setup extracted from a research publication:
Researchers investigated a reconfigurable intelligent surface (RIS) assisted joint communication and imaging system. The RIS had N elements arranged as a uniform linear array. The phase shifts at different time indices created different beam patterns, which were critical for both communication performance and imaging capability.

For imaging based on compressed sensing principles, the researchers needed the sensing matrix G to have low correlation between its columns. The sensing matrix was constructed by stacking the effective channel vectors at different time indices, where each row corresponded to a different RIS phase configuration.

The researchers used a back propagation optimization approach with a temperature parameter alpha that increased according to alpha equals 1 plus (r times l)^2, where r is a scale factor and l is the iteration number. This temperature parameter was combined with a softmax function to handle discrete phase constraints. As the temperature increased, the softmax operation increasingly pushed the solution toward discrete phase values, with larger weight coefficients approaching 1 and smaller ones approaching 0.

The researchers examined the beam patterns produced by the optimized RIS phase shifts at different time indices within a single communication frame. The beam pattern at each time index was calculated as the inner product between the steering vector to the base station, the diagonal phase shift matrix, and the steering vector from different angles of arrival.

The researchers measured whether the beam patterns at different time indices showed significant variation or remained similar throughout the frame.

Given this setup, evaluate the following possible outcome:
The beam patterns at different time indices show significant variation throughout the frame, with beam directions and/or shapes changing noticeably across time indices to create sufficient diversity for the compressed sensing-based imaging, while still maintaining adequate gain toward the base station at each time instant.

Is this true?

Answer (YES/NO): YES